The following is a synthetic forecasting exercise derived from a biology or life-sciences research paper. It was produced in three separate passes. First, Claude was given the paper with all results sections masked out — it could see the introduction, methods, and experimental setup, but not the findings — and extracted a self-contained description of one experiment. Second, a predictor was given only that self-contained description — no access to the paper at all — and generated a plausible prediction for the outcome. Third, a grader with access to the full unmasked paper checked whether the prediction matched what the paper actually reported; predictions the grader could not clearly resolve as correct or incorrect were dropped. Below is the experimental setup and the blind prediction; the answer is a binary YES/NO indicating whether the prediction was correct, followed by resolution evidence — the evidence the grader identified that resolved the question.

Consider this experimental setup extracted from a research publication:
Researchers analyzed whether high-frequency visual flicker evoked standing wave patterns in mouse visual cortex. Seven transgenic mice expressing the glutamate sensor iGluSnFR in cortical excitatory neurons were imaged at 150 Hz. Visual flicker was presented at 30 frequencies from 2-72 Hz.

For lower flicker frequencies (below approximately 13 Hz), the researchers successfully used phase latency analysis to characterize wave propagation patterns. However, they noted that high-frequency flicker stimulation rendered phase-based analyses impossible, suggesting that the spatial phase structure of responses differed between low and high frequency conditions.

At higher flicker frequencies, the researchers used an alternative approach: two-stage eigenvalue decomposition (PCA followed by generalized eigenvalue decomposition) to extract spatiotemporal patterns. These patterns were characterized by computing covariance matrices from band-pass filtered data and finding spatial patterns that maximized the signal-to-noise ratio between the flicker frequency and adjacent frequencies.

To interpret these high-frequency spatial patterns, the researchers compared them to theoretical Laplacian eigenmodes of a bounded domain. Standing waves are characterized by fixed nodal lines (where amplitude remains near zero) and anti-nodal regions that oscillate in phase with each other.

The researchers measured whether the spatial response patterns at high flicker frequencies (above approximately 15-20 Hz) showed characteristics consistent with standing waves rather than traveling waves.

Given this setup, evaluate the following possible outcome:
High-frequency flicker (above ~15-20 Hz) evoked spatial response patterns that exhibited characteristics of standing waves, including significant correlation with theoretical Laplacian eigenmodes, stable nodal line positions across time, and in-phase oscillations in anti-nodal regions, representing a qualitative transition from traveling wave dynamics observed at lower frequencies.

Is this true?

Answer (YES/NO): YES